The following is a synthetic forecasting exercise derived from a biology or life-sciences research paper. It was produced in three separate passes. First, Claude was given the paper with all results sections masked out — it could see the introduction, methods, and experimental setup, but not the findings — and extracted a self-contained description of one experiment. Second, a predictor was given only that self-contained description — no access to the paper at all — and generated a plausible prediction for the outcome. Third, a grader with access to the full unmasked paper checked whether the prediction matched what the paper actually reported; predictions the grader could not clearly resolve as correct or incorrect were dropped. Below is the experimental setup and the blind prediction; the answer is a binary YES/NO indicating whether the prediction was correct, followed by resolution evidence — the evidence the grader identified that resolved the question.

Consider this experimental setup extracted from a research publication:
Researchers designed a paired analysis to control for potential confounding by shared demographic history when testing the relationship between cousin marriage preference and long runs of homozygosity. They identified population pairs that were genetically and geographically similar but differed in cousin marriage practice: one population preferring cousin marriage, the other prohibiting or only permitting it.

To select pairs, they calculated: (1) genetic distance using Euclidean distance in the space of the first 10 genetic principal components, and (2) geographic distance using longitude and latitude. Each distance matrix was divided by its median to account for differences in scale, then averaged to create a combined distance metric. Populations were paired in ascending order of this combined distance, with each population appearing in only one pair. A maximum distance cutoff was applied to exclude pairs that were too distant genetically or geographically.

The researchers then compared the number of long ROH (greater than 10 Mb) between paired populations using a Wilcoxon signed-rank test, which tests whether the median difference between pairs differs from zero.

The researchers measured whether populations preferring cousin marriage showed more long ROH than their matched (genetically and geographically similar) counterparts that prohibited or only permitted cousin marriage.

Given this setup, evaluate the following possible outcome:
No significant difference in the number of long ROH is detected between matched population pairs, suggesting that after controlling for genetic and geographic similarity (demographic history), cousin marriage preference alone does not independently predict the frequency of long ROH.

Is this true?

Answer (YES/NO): NO